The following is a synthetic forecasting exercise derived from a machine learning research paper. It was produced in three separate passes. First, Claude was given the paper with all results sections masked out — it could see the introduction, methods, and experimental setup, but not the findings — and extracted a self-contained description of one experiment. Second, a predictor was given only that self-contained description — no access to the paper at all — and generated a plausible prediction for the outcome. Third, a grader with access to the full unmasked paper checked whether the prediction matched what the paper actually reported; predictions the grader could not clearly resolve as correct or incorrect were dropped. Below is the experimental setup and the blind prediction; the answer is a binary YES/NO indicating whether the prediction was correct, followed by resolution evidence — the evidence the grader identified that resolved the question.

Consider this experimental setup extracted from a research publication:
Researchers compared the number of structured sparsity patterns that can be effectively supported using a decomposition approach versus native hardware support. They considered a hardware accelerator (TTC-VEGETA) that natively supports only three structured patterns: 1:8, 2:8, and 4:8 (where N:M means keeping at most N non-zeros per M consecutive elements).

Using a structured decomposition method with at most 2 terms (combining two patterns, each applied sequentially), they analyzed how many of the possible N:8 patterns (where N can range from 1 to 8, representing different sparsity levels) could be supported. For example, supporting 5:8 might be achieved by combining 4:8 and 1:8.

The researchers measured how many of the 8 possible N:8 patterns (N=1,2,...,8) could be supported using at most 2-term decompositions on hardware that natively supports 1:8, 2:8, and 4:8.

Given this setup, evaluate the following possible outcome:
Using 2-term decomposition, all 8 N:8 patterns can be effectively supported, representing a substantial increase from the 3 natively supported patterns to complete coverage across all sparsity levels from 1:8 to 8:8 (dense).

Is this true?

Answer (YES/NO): NO